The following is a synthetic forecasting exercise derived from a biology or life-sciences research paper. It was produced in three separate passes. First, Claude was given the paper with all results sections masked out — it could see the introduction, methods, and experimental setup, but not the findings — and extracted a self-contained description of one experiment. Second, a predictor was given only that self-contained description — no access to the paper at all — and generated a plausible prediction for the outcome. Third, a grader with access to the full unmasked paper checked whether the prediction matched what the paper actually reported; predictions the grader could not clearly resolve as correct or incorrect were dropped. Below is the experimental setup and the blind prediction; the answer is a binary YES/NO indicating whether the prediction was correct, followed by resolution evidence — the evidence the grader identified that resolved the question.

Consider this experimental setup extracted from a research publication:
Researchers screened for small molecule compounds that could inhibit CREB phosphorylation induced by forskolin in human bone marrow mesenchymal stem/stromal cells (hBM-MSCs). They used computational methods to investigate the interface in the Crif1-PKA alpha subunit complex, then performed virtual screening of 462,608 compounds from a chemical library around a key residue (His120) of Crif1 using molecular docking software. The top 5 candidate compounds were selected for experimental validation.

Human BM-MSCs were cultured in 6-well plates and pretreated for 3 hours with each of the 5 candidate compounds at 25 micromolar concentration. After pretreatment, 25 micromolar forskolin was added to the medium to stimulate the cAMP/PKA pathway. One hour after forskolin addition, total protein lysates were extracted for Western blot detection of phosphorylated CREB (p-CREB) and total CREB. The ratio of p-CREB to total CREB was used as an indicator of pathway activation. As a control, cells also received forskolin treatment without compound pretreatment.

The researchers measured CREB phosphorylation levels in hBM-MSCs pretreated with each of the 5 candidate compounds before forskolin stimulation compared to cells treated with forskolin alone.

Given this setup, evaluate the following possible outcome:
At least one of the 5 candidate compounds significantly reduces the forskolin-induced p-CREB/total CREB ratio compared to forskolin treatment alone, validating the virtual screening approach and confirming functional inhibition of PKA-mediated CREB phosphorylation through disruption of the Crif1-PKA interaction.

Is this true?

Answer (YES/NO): YES